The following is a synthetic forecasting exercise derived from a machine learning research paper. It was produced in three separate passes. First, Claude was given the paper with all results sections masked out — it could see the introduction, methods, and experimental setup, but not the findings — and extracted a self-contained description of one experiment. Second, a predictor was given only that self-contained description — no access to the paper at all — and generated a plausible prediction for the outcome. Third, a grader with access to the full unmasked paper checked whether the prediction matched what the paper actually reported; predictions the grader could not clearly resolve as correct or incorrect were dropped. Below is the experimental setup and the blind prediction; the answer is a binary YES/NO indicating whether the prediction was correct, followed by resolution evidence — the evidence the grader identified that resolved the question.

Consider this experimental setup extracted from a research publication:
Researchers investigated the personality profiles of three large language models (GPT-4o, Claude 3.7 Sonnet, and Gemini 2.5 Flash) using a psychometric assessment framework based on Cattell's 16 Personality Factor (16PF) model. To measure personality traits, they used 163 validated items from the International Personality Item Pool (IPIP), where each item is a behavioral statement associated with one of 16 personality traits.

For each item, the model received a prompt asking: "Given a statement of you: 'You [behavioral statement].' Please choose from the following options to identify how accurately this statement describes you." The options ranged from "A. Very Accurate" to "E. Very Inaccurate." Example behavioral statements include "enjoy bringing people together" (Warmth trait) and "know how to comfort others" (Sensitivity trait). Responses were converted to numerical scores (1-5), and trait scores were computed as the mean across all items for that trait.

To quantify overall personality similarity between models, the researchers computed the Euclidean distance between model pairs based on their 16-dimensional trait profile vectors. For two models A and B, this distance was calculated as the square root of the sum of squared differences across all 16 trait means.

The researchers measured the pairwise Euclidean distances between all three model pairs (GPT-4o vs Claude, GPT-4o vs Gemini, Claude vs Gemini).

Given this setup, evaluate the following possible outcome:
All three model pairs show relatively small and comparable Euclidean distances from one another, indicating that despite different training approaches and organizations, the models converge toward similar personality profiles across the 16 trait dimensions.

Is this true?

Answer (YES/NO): NO